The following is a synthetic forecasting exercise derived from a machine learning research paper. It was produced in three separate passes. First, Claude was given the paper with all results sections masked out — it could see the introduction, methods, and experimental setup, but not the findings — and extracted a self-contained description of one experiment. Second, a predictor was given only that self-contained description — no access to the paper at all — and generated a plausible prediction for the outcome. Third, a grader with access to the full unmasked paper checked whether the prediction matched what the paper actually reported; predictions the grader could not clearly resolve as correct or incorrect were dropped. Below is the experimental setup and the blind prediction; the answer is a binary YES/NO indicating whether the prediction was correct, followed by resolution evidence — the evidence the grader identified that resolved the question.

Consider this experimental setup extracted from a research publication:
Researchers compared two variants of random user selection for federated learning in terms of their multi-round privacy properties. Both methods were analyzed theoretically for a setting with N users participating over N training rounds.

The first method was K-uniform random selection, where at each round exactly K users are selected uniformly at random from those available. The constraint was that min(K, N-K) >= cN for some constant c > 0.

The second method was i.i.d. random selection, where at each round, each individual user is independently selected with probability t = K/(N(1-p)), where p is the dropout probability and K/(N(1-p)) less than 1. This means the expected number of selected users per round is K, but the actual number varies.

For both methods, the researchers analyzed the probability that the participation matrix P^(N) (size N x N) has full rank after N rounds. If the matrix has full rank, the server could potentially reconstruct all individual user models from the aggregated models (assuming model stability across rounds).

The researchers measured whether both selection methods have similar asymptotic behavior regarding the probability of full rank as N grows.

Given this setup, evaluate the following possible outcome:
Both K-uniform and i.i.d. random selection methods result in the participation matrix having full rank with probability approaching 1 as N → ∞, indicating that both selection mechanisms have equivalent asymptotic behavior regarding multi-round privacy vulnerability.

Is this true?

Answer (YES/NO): YES